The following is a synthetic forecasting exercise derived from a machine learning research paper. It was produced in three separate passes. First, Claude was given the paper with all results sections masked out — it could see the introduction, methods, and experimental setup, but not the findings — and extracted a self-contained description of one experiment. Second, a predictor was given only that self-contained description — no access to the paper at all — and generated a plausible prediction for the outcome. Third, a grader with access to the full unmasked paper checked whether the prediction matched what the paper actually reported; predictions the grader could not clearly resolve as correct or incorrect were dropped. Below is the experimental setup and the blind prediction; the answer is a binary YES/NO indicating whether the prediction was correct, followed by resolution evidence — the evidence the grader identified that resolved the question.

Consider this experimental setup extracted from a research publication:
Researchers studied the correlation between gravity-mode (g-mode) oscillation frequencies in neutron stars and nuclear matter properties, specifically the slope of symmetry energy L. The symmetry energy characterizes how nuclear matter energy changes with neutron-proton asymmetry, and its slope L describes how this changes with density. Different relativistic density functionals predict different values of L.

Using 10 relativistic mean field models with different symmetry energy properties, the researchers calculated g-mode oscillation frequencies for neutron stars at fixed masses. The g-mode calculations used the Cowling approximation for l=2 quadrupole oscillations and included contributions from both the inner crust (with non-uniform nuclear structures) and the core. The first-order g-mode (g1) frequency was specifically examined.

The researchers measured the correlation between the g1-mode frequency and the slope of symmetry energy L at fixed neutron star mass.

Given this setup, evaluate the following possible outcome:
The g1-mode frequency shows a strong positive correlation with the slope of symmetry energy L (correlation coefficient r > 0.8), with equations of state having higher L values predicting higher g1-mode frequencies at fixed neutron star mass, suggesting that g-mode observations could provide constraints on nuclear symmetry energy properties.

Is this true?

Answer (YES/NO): YES